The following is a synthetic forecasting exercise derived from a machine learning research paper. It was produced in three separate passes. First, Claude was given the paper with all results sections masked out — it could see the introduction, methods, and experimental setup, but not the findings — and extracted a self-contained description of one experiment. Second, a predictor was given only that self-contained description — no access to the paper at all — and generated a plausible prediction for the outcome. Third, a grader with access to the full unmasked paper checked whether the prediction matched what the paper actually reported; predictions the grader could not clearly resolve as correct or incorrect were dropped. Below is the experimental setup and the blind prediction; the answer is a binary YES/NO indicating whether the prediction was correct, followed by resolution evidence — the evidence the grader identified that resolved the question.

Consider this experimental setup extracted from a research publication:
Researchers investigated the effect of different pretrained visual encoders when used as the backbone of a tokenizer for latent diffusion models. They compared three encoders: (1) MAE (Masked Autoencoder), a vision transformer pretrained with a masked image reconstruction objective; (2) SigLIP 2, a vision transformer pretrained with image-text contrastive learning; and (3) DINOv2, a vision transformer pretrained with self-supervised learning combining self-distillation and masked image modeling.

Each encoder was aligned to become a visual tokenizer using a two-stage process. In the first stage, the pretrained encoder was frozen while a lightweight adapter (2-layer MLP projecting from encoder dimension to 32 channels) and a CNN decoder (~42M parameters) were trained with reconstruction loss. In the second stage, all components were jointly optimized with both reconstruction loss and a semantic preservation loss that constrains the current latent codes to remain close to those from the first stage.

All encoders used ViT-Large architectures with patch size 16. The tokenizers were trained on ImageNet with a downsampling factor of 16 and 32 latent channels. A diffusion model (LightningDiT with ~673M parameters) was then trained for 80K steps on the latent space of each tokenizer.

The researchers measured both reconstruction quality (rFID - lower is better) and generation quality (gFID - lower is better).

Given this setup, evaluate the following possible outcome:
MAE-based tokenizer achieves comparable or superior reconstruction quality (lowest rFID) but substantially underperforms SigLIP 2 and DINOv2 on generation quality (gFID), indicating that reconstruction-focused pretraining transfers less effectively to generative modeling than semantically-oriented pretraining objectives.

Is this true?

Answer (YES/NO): YES